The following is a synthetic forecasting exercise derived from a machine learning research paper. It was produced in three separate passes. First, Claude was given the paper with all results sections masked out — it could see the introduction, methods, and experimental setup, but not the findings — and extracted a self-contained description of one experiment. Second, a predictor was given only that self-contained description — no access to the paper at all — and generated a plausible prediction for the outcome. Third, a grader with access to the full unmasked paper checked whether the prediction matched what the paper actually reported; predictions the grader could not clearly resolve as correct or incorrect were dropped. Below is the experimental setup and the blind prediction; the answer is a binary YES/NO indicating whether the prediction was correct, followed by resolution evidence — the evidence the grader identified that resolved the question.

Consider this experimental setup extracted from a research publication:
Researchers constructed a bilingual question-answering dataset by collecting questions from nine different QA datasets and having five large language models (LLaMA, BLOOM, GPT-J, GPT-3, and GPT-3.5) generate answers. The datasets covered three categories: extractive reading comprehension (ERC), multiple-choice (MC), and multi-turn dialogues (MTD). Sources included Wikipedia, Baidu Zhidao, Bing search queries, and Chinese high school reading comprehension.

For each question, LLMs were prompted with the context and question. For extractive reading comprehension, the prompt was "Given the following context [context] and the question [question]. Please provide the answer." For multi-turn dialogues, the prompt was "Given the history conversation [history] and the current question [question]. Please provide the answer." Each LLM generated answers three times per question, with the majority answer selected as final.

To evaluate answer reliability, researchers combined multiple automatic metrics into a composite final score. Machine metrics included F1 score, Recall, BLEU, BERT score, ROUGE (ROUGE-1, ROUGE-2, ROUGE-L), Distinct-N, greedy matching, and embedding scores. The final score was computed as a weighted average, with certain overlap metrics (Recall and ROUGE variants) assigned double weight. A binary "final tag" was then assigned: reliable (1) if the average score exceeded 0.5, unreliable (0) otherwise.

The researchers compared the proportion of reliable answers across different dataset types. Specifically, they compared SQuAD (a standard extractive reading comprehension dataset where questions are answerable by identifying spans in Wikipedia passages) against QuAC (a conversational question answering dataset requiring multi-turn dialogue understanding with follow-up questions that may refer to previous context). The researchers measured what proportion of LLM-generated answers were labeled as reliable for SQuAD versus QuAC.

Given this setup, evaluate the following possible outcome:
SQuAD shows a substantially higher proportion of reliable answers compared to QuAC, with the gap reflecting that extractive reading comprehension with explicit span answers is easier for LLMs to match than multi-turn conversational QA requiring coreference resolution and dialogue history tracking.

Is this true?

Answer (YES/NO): YES